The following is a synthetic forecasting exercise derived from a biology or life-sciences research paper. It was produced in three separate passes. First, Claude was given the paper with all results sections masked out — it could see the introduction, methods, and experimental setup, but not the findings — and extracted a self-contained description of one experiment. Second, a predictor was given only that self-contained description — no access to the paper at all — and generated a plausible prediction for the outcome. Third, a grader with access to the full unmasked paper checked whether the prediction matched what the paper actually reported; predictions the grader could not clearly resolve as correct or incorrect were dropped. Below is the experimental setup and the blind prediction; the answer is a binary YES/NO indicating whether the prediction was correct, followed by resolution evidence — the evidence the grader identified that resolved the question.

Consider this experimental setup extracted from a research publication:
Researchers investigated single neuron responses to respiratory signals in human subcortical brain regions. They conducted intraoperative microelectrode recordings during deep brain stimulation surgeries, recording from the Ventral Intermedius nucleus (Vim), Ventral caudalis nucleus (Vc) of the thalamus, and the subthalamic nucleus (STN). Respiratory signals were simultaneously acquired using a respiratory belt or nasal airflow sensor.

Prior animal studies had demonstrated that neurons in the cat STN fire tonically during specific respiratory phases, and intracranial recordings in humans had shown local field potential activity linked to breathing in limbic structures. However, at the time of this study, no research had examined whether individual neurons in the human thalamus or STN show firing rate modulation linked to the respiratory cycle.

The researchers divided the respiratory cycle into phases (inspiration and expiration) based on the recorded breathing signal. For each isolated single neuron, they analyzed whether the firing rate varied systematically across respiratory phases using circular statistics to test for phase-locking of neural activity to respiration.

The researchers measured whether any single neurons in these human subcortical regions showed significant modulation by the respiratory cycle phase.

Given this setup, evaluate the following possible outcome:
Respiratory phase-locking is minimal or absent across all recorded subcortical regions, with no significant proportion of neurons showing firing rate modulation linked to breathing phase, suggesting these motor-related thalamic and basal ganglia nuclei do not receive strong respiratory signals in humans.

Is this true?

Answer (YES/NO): NO